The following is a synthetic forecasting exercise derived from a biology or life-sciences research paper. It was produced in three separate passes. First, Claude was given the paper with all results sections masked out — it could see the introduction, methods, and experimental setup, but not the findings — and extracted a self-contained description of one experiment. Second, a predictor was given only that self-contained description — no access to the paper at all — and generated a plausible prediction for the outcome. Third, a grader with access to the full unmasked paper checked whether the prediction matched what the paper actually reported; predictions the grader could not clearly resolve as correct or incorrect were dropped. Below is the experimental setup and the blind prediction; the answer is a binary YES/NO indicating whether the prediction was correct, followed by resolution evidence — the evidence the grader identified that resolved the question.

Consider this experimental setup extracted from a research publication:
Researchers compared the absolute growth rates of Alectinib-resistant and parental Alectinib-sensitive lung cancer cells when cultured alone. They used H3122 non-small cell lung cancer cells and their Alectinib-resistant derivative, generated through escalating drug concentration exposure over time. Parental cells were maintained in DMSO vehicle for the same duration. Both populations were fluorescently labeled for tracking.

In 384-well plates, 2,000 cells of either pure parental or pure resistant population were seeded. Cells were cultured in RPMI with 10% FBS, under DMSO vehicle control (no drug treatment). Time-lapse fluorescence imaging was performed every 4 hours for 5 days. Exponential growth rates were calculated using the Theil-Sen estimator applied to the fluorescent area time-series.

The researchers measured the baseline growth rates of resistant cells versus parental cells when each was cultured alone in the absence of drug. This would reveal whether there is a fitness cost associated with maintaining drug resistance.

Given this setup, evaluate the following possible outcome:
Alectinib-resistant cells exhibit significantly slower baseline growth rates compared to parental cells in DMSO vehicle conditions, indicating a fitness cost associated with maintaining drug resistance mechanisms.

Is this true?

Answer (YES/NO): NO